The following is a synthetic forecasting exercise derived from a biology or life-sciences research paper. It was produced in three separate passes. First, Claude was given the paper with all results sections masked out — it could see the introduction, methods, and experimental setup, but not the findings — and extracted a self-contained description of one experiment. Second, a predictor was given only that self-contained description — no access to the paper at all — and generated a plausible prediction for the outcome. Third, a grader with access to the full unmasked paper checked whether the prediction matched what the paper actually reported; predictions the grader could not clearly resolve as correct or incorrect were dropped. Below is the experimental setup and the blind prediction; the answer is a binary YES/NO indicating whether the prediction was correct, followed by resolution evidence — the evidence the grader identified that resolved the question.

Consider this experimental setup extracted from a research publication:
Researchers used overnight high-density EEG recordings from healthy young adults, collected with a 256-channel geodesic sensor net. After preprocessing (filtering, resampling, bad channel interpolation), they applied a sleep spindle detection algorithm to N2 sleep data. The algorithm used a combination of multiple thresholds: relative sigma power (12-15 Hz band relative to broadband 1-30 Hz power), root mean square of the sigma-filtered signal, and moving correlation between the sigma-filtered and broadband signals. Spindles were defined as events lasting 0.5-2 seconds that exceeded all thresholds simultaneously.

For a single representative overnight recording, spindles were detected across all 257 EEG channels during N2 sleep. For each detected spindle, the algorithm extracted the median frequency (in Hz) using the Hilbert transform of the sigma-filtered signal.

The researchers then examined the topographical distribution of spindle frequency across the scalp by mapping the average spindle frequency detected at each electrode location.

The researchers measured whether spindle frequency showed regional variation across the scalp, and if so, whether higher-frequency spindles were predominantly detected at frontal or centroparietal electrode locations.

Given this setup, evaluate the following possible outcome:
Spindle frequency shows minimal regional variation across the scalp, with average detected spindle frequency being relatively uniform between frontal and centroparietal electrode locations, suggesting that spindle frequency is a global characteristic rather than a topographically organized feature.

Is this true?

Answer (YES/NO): NO